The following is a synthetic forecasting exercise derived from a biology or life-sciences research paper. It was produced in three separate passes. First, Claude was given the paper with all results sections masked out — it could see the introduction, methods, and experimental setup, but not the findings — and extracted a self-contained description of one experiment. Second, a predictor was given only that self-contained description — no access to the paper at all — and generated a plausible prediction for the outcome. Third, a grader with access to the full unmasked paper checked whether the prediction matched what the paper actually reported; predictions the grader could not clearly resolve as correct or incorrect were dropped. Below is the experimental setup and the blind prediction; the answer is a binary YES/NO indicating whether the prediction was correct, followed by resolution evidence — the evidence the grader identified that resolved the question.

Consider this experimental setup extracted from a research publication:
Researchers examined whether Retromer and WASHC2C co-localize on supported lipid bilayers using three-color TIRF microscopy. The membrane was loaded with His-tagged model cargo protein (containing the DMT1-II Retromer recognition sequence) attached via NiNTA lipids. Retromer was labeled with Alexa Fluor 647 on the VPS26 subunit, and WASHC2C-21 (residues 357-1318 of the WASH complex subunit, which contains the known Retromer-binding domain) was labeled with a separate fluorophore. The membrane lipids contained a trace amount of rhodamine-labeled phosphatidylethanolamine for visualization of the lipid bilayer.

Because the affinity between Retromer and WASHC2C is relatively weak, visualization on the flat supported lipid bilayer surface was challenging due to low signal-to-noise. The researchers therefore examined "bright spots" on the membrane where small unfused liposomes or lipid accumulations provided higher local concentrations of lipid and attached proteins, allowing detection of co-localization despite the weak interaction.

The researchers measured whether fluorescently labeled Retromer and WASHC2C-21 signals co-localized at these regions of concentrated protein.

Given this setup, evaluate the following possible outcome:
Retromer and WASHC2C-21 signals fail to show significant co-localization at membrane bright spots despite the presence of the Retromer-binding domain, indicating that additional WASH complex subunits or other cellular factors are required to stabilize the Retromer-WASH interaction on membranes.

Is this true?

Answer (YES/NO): NO